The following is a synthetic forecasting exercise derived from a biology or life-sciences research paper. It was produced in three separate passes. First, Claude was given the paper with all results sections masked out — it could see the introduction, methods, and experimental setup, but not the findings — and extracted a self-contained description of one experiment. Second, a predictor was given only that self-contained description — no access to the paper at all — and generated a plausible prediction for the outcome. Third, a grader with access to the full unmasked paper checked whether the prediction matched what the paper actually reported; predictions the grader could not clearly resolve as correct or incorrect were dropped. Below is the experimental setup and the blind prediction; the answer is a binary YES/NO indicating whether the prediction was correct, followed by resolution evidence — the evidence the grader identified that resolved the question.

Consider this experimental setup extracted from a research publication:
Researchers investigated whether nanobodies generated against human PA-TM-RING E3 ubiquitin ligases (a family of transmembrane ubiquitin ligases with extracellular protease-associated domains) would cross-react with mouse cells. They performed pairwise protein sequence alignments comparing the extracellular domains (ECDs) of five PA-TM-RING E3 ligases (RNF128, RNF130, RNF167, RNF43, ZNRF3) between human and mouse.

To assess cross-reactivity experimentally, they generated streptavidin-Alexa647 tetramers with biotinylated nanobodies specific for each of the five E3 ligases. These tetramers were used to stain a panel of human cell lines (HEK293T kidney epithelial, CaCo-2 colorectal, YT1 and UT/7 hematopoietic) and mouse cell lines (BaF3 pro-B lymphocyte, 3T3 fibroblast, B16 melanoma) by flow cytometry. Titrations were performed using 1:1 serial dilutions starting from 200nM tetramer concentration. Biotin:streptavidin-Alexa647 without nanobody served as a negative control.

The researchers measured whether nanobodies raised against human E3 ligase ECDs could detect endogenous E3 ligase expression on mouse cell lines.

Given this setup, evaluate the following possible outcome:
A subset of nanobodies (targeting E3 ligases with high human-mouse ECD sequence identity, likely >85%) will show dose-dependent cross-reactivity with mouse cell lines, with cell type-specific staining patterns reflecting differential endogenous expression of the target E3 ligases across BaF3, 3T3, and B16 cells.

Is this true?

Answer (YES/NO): NO